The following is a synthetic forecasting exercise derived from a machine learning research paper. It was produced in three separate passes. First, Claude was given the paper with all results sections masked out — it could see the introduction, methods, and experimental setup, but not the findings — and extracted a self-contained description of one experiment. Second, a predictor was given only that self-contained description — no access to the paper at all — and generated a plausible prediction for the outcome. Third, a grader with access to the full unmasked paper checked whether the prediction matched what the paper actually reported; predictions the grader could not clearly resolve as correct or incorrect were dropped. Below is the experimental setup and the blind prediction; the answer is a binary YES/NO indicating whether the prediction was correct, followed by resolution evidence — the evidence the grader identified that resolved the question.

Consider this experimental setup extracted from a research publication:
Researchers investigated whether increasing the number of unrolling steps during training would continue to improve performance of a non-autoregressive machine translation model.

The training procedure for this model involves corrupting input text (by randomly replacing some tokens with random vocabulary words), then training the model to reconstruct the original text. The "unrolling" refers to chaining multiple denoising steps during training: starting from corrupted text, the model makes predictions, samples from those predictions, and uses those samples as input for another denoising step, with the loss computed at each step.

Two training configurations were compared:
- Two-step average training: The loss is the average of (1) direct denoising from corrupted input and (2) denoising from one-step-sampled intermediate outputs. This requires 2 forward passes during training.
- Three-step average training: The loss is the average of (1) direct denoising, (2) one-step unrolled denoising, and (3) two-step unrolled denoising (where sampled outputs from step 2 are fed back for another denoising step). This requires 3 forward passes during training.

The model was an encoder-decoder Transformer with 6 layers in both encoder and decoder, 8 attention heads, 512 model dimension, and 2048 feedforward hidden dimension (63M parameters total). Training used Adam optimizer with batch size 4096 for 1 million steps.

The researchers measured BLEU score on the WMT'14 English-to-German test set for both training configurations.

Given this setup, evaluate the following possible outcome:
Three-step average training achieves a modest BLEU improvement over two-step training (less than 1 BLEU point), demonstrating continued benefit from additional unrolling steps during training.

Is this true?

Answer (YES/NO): NO